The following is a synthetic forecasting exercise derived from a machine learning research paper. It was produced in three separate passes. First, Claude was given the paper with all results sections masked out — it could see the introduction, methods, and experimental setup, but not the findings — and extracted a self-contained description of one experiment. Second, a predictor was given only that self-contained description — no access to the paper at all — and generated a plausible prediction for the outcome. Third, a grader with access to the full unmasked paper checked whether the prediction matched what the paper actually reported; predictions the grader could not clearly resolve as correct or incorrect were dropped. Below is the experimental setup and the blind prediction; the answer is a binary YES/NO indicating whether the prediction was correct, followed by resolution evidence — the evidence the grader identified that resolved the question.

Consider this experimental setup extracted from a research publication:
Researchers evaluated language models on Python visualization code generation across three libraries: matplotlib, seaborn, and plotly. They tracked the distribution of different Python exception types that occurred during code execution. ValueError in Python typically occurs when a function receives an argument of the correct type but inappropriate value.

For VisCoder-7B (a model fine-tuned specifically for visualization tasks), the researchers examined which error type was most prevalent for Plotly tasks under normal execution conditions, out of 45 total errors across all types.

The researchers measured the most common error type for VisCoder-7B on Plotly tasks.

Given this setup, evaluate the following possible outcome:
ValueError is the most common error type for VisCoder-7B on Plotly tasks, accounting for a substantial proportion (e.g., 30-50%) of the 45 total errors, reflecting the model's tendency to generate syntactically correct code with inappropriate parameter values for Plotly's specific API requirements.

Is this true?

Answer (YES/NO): NO